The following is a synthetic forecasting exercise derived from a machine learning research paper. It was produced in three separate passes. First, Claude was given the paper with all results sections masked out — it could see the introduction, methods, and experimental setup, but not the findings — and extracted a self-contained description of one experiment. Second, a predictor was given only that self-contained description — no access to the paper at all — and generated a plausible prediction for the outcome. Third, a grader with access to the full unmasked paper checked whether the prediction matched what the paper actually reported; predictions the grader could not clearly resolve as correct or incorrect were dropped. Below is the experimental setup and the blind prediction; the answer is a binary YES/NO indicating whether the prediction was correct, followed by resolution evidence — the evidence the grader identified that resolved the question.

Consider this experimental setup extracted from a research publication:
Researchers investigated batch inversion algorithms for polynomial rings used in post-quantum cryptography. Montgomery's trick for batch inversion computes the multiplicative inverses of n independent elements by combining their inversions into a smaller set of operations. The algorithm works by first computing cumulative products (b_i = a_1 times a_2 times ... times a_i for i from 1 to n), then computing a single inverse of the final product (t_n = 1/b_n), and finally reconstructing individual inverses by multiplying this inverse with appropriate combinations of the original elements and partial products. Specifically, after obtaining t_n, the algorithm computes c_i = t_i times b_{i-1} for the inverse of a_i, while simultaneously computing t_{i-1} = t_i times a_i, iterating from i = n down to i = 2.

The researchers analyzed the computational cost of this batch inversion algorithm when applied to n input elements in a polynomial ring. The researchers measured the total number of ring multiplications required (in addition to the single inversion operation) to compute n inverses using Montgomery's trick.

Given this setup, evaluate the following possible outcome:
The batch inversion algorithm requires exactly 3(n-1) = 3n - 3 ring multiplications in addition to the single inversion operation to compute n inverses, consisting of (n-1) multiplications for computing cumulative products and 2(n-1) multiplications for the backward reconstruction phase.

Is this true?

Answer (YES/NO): YES